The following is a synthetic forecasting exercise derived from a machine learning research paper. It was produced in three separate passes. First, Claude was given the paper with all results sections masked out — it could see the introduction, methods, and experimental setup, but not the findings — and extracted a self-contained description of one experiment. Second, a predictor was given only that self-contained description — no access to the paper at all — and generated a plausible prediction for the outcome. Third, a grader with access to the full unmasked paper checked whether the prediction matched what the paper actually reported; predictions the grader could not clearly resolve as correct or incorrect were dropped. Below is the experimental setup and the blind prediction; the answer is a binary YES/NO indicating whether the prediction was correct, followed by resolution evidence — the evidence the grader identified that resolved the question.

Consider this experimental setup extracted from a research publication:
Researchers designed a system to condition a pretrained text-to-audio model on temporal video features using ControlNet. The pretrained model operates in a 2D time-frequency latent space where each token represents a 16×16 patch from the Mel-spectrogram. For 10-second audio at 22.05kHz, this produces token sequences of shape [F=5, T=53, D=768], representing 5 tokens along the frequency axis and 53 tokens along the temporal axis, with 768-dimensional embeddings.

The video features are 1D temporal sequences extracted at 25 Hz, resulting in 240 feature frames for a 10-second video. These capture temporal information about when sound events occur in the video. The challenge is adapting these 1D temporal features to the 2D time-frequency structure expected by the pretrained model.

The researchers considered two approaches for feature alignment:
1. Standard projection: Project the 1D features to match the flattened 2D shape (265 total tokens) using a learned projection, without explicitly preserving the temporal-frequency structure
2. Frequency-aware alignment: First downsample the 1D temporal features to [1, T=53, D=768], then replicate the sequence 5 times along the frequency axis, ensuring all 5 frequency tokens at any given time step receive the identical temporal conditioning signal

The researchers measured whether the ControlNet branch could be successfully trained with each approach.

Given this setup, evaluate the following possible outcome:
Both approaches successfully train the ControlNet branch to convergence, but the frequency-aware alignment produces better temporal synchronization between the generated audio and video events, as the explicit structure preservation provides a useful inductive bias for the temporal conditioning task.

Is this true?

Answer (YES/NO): NO